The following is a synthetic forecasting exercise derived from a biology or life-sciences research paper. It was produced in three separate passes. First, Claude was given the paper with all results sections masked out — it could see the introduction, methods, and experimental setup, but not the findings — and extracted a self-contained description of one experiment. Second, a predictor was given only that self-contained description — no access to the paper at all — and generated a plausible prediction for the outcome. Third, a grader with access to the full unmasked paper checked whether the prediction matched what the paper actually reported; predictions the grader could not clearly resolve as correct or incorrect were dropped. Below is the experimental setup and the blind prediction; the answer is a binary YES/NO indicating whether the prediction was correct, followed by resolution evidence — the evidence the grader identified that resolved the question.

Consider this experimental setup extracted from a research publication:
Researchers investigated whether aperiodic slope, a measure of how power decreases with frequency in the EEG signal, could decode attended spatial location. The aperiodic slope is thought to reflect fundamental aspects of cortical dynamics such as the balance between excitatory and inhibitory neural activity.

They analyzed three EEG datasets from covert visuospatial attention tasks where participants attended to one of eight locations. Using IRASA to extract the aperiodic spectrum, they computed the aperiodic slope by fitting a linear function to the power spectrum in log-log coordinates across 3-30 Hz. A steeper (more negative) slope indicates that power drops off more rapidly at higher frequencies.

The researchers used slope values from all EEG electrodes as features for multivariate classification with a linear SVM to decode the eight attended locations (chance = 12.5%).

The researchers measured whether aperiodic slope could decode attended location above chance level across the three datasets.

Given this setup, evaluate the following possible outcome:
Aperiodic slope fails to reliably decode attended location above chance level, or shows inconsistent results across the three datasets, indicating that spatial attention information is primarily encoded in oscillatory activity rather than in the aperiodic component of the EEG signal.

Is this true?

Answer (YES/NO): NO